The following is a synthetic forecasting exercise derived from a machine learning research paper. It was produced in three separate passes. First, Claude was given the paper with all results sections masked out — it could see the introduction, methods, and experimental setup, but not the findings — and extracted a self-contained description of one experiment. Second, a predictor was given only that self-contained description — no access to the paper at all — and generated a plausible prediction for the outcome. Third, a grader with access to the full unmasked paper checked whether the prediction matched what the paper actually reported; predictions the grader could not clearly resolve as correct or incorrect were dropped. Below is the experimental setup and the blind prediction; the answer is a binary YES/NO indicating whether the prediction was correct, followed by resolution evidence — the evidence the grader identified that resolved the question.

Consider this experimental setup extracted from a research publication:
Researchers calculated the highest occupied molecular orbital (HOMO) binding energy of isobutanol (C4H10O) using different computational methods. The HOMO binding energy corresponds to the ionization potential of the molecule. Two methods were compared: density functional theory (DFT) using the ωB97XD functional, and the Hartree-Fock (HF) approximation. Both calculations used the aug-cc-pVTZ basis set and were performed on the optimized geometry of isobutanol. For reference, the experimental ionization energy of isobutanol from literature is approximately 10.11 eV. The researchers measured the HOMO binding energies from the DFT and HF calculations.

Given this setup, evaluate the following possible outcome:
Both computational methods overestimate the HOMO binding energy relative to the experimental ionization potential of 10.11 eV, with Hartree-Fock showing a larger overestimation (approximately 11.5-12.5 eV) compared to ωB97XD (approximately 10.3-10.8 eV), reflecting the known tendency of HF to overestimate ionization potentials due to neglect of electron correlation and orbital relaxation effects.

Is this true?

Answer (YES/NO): NO